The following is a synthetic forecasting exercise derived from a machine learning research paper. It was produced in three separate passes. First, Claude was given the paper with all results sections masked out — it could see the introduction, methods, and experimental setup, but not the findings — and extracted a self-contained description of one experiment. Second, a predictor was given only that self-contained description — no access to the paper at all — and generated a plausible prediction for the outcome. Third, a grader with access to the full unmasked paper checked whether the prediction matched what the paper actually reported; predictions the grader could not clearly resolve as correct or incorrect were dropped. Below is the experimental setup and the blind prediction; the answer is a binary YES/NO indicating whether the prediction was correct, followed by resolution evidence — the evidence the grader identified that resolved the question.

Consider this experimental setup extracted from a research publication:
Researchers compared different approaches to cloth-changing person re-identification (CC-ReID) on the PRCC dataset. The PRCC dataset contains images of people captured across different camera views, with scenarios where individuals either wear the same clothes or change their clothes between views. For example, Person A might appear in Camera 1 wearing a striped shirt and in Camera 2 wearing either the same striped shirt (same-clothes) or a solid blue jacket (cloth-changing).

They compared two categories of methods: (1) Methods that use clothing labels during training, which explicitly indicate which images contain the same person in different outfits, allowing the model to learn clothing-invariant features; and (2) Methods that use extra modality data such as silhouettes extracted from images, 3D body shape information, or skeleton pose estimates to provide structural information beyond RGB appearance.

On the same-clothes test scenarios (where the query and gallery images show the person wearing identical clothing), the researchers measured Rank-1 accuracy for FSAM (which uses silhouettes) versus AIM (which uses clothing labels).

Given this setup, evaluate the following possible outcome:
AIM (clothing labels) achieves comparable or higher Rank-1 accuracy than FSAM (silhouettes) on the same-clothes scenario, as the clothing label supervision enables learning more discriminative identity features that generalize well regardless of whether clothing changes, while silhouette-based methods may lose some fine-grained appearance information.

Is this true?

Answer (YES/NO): YES